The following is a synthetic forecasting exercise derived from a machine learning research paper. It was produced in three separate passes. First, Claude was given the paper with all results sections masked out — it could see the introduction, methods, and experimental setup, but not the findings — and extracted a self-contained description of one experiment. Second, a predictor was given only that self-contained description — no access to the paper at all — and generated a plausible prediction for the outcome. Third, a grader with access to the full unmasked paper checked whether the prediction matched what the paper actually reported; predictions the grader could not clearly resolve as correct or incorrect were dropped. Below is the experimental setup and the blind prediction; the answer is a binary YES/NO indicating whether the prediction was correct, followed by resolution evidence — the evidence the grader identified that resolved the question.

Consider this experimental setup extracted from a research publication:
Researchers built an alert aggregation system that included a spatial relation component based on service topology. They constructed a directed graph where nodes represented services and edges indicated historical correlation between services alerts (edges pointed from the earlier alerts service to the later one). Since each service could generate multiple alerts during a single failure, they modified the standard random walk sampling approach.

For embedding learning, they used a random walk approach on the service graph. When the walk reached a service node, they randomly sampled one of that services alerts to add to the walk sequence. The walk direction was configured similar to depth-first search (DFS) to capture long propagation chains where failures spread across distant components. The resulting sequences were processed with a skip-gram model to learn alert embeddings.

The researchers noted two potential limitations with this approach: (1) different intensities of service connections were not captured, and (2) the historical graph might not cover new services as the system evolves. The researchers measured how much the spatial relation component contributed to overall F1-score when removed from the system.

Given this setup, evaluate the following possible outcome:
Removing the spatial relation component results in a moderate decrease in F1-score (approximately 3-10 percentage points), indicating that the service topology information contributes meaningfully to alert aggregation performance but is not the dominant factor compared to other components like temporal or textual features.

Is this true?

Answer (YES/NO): YES